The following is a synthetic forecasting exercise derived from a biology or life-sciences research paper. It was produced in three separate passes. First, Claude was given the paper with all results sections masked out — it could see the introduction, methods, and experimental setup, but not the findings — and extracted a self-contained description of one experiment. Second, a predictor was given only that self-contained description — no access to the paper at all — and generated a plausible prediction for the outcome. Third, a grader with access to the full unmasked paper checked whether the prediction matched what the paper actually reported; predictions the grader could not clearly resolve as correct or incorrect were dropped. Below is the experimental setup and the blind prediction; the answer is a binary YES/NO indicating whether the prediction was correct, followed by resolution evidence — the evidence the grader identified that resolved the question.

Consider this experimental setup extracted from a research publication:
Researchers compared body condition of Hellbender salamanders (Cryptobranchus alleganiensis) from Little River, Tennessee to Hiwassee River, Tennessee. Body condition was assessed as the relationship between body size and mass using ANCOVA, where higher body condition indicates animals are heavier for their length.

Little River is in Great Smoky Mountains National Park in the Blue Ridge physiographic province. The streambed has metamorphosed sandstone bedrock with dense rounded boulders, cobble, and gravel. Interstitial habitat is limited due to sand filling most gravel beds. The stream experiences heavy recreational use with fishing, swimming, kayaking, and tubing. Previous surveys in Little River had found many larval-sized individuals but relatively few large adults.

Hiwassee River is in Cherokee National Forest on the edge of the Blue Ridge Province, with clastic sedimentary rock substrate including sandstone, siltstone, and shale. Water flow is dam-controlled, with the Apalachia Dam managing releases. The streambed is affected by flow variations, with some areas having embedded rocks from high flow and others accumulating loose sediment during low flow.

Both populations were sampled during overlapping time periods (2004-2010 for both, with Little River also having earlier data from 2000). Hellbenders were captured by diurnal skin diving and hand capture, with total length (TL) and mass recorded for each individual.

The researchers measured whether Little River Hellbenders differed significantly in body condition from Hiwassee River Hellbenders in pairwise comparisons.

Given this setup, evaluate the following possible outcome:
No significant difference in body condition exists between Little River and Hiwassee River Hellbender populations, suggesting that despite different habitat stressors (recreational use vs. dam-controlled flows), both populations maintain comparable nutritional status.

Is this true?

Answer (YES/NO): NO